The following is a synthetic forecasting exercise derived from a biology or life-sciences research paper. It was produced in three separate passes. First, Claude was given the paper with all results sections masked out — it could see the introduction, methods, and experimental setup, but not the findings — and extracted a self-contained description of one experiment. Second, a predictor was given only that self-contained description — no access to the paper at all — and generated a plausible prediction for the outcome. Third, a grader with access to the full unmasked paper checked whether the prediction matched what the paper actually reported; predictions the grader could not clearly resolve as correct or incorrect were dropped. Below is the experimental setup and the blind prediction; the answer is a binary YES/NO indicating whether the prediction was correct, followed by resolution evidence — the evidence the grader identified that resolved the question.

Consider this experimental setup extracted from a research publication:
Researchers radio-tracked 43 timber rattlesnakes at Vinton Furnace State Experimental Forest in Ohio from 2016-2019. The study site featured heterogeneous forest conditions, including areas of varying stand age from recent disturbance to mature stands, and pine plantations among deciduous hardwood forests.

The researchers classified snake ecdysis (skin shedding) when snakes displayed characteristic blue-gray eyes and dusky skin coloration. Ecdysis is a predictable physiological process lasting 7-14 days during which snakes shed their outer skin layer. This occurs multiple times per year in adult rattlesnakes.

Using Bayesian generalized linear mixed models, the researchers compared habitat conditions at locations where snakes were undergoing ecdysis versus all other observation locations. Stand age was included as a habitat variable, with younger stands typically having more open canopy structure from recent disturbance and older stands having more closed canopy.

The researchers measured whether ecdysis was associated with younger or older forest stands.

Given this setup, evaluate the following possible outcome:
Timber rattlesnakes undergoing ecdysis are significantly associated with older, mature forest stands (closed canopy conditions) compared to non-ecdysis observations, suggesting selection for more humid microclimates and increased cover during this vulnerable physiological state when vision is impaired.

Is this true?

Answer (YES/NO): NO